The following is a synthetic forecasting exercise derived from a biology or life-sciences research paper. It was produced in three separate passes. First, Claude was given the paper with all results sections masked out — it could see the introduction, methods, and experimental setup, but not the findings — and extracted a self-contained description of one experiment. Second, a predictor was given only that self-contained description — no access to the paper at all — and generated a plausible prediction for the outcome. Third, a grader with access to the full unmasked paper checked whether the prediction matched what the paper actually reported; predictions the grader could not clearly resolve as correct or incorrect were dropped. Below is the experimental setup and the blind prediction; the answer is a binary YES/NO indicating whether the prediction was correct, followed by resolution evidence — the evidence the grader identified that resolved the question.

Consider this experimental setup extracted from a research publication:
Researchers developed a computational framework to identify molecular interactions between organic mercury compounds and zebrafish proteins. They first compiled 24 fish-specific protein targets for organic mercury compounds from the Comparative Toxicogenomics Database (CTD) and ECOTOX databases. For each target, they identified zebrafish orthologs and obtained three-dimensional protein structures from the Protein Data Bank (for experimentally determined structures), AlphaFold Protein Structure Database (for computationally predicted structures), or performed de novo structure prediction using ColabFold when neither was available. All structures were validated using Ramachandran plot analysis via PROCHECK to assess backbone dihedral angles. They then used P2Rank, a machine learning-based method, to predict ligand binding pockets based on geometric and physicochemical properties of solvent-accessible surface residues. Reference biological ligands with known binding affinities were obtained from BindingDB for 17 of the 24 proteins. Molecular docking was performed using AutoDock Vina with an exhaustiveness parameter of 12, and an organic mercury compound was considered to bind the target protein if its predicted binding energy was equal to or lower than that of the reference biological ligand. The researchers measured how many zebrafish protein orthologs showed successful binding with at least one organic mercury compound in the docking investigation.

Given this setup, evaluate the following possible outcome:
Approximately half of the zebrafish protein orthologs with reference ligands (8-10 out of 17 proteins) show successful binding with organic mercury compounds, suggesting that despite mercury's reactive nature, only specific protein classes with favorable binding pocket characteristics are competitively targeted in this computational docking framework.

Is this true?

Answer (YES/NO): NO